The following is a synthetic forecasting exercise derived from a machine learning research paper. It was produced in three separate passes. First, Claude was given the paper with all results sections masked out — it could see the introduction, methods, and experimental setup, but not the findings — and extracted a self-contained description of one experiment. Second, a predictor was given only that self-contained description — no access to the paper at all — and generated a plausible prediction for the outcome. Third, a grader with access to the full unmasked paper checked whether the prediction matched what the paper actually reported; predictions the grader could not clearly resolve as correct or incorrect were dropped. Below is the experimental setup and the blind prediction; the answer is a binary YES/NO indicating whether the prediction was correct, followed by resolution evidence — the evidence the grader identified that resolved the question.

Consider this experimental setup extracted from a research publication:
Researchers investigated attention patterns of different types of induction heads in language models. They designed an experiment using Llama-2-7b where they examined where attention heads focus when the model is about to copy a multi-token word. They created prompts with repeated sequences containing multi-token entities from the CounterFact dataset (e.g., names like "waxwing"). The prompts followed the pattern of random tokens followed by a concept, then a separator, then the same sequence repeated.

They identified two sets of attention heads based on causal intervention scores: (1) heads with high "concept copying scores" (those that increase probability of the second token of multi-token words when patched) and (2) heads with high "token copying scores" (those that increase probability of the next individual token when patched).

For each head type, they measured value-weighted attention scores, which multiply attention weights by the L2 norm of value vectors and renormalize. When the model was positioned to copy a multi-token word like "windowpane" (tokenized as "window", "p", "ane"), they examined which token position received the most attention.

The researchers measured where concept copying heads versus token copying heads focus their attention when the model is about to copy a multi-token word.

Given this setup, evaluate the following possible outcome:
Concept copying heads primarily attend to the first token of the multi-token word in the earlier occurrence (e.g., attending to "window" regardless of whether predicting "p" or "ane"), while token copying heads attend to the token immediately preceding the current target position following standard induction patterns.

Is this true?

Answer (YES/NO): NO